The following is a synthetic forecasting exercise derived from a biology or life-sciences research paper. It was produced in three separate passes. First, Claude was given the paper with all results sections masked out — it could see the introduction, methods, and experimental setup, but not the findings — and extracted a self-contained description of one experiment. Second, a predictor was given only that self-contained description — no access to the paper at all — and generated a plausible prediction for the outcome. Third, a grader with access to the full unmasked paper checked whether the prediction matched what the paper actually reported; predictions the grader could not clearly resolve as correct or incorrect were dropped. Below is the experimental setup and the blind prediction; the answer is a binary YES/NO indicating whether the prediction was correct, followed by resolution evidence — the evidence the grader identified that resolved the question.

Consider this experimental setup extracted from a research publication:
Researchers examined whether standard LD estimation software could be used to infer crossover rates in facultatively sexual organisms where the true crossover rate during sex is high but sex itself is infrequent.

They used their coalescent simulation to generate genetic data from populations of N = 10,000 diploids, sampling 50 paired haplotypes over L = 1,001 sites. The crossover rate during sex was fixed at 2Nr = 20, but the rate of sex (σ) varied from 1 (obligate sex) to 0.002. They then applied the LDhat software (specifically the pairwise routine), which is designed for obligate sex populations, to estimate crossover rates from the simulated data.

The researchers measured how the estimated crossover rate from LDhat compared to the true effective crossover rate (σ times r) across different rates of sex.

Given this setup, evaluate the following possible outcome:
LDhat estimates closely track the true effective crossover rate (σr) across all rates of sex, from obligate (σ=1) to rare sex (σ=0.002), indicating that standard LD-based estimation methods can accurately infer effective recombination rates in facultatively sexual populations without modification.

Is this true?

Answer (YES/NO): YES